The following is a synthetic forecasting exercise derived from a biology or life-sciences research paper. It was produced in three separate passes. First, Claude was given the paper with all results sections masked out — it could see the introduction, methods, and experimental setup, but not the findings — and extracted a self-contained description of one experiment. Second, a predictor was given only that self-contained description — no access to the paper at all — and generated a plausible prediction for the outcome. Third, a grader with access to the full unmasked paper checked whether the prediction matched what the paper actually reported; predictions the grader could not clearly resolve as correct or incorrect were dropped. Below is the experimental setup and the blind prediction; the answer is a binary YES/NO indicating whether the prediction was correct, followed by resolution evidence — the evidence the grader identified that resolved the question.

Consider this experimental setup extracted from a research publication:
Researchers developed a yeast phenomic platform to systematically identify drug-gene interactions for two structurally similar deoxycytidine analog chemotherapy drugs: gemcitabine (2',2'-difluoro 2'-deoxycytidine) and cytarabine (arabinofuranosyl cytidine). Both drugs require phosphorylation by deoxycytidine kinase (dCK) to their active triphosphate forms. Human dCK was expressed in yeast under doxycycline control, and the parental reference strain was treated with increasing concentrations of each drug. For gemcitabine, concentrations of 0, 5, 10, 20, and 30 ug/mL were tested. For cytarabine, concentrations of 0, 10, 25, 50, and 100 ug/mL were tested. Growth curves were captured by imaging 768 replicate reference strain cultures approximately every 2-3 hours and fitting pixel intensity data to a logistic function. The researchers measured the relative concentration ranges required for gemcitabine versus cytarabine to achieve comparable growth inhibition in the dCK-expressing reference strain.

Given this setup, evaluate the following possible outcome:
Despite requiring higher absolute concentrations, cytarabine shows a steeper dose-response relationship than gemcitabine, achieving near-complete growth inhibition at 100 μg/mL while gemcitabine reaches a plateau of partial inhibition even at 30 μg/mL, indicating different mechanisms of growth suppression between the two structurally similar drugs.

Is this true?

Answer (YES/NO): NO